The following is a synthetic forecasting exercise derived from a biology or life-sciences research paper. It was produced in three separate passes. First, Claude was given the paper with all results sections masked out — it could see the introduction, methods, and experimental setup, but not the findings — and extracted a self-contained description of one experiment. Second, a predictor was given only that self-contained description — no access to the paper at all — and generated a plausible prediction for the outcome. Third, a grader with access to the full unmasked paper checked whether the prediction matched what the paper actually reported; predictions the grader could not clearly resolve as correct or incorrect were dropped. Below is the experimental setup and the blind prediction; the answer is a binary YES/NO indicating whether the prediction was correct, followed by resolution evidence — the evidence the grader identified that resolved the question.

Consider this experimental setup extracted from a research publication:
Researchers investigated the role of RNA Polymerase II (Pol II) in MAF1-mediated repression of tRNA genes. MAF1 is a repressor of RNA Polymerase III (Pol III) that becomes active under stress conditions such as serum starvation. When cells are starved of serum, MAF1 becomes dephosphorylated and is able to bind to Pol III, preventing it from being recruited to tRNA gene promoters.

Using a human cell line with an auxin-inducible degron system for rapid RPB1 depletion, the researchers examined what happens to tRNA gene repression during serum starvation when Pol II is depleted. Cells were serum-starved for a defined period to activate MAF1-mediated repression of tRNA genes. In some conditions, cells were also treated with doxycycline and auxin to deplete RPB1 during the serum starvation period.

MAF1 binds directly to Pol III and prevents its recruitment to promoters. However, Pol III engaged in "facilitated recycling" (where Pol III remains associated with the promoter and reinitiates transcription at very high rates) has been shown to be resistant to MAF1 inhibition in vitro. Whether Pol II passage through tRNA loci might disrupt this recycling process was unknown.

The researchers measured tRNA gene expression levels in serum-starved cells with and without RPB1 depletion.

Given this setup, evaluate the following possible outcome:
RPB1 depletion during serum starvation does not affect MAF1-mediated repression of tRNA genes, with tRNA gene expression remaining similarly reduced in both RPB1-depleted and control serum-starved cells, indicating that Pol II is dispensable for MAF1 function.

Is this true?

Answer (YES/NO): NO